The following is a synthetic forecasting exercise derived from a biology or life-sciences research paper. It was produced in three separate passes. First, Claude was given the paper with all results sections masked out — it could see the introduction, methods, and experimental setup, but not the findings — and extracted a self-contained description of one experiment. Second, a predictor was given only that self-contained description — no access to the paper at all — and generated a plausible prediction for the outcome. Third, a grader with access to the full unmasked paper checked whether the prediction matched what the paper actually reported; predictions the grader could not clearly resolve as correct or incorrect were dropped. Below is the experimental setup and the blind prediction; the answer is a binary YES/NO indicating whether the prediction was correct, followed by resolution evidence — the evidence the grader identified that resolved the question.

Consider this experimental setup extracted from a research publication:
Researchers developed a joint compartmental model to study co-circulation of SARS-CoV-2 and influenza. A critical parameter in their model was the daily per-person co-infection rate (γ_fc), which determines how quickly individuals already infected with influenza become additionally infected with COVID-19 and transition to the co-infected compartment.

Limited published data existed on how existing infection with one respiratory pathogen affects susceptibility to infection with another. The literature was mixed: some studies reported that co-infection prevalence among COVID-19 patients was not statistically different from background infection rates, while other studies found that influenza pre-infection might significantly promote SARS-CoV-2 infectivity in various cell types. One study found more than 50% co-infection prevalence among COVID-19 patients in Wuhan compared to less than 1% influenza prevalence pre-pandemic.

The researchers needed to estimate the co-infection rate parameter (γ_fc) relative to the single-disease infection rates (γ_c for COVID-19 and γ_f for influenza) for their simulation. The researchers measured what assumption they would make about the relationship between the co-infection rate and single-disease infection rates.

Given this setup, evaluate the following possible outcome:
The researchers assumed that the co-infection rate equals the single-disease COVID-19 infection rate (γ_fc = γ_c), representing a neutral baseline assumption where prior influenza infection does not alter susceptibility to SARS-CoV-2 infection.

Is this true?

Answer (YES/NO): NO